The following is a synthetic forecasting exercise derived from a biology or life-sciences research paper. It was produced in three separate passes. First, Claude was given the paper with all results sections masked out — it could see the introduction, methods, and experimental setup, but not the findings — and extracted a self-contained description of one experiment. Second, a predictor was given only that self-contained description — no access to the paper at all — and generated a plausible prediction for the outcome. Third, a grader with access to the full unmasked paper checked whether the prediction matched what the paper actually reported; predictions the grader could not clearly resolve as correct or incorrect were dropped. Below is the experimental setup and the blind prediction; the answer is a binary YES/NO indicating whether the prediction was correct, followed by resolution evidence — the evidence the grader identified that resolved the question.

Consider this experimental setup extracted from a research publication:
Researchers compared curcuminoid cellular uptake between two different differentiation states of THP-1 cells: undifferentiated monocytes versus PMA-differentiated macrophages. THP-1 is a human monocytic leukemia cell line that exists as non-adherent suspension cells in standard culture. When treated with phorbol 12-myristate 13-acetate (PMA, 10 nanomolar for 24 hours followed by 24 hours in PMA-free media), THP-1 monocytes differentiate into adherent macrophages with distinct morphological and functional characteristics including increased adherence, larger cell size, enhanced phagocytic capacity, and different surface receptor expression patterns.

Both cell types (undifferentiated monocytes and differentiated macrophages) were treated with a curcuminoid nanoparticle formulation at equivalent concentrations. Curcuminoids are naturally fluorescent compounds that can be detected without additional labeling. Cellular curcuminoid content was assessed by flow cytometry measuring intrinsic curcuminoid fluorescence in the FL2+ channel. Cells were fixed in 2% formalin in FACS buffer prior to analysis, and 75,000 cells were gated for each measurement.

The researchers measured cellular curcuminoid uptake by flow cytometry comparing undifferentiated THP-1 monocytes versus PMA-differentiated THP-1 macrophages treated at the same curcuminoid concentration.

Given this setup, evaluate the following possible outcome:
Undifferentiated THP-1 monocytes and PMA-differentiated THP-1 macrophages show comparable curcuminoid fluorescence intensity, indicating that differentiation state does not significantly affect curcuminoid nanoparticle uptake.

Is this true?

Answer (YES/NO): NO